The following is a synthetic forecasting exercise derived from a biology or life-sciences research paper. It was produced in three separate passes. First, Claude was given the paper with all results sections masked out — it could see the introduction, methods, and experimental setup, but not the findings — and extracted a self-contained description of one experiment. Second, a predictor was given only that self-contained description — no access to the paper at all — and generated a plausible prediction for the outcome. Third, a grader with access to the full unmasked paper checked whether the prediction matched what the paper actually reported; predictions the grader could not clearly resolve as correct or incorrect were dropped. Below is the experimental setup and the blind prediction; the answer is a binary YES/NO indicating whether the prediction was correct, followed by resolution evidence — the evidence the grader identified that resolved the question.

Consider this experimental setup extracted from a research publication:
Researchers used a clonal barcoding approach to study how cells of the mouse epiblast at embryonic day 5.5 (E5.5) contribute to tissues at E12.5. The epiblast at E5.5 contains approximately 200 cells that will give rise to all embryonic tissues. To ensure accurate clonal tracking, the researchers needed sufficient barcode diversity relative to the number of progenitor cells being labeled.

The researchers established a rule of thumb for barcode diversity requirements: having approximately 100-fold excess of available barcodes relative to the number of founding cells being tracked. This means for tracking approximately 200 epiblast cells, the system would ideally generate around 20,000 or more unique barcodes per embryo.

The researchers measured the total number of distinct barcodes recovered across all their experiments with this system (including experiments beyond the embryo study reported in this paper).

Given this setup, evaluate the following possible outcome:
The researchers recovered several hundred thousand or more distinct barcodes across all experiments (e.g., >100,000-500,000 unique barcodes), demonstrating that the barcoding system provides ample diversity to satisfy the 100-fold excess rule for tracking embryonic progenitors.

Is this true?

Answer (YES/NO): NO